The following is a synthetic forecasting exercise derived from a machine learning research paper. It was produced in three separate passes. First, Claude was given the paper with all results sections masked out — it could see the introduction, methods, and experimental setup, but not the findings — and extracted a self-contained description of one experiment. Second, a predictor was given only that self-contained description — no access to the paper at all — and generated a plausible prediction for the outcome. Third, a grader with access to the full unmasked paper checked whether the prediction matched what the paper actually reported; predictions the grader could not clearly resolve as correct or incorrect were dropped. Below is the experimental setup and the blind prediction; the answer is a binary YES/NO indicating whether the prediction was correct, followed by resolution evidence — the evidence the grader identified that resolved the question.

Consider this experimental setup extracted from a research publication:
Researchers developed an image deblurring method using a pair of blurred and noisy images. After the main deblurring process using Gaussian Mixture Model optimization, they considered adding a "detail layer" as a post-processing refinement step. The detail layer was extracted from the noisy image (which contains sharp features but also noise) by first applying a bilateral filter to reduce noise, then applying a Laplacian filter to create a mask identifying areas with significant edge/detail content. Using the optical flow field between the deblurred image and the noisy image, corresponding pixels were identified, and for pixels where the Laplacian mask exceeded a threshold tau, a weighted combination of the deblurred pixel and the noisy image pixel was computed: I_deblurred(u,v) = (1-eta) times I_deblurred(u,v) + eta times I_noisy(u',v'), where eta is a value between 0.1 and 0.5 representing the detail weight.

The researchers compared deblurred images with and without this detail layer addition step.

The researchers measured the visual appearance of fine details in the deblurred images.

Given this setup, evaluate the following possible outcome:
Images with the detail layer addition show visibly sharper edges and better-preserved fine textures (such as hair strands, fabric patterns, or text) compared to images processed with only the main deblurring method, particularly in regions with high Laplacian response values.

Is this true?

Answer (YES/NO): YES